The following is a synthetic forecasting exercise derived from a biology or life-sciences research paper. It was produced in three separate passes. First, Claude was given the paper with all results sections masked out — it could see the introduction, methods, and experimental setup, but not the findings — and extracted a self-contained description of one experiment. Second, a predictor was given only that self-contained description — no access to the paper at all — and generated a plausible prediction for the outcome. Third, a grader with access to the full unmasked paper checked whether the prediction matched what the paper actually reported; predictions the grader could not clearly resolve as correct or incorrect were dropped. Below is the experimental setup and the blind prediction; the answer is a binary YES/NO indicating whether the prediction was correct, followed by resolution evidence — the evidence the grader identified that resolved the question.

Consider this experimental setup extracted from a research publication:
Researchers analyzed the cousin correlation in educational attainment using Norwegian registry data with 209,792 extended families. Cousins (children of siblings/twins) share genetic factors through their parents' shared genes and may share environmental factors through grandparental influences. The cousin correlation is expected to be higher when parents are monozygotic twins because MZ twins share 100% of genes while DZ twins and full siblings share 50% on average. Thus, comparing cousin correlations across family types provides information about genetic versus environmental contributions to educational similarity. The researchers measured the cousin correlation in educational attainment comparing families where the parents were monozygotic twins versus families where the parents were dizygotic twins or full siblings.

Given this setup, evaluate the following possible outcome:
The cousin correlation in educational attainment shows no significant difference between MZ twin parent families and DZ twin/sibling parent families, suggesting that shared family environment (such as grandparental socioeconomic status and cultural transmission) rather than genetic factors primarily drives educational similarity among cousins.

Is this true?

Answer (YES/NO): NO